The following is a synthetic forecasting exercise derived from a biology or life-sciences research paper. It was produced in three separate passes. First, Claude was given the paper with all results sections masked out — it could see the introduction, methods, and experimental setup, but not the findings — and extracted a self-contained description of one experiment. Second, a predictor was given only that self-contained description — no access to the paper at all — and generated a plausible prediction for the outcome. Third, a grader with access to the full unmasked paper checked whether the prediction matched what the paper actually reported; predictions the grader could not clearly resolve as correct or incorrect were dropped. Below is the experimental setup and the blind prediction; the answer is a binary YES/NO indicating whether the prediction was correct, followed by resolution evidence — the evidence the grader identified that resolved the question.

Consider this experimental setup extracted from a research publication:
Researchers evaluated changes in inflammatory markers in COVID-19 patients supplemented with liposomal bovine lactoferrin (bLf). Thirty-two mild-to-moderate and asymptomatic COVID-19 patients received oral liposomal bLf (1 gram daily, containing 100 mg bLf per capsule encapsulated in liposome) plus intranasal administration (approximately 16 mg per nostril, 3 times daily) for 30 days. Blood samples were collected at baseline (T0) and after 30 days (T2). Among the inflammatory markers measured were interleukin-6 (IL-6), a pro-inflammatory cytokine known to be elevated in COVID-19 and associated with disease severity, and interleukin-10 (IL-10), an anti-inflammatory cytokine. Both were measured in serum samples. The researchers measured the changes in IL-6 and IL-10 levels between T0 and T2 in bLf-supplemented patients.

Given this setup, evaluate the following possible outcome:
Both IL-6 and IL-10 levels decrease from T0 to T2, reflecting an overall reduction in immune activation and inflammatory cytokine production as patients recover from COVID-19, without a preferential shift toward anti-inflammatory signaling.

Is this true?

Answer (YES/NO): NO